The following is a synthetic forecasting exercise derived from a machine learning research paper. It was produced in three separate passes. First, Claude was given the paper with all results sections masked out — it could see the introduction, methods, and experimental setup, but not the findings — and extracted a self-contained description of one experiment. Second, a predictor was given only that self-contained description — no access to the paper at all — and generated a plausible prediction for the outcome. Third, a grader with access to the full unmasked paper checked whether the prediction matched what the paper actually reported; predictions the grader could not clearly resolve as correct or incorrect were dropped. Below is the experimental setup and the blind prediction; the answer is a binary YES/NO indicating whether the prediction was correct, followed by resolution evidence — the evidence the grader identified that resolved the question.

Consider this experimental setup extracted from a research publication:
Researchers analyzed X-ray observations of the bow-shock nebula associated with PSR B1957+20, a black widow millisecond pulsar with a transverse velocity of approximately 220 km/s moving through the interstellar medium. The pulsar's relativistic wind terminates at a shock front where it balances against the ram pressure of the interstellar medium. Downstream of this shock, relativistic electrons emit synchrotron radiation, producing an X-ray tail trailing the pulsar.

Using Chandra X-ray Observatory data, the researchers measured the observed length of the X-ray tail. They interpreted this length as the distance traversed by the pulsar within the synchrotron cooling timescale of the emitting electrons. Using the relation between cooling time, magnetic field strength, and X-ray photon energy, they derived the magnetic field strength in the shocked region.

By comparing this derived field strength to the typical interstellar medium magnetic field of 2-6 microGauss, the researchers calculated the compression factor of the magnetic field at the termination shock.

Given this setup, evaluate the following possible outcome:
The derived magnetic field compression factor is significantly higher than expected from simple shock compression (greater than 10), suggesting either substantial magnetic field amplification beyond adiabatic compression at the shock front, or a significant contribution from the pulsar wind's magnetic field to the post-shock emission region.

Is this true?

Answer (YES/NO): NO